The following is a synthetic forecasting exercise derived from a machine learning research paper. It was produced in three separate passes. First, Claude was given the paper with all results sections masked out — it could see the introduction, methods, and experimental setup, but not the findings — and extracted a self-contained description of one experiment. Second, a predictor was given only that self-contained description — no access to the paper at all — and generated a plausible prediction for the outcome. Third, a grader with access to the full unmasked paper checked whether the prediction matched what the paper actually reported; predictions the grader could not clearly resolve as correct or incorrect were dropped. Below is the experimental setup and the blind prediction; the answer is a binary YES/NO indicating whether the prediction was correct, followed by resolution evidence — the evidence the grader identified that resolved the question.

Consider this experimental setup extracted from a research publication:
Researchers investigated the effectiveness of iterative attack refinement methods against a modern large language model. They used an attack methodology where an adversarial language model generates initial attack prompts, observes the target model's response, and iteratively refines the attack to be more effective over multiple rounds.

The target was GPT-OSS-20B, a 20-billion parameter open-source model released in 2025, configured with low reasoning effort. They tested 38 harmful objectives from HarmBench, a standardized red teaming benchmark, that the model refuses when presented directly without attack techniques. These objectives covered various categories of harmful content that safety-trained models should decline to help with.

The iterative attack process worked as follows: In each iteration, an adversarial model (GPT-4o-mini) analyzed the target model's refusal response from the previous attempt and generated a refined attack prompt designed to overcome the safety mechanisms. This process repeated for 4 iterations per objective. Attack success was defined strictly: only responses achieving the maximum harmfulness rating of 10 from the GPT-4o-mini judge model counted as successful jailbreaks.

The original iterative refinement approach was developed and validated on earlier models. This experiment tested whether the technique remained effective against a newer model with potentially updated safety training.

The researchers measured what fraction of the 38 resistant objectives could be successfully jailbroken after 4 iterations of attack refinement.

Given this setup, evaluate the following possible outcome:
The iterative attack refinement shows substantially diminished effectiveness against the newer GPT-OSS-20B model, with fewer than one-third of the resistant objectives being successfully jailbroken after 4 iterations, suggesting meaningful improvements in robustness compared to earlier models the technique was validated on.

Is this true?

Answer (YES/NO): NO